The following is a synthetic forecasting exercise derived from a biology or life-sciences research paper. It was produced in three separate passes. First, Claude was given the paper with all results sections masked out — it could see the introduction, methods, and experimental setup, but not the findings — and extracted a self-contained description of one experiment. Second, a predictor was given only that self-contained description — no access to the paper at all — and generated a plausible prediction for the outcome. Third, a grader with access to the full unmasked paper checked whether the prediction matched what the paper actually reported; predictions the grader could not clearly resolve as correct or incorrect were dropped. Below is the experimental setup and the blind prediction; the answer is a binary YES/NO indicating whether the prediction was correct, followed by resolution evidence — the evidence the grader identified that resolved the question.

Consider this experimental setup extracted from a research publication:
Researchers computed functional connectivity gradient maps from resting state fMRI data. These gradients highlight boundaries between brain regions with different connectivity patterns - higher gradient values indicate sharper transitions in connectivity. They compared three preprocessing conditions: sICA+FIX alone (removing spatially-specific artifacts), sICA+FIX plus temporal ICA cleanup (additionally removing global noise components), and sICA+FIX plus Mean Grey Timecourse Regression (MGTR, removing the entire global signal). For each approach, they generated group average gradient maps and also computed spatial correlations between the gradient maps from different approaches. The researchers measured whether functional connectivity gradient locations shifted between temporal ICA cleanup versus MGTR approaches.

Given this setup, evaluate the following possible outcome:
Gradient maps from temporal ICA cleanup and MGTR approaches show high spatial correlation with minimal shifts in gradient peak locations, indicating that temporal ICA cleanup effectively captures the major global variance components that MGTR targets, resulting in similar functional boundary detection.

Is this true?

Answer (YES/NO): NO